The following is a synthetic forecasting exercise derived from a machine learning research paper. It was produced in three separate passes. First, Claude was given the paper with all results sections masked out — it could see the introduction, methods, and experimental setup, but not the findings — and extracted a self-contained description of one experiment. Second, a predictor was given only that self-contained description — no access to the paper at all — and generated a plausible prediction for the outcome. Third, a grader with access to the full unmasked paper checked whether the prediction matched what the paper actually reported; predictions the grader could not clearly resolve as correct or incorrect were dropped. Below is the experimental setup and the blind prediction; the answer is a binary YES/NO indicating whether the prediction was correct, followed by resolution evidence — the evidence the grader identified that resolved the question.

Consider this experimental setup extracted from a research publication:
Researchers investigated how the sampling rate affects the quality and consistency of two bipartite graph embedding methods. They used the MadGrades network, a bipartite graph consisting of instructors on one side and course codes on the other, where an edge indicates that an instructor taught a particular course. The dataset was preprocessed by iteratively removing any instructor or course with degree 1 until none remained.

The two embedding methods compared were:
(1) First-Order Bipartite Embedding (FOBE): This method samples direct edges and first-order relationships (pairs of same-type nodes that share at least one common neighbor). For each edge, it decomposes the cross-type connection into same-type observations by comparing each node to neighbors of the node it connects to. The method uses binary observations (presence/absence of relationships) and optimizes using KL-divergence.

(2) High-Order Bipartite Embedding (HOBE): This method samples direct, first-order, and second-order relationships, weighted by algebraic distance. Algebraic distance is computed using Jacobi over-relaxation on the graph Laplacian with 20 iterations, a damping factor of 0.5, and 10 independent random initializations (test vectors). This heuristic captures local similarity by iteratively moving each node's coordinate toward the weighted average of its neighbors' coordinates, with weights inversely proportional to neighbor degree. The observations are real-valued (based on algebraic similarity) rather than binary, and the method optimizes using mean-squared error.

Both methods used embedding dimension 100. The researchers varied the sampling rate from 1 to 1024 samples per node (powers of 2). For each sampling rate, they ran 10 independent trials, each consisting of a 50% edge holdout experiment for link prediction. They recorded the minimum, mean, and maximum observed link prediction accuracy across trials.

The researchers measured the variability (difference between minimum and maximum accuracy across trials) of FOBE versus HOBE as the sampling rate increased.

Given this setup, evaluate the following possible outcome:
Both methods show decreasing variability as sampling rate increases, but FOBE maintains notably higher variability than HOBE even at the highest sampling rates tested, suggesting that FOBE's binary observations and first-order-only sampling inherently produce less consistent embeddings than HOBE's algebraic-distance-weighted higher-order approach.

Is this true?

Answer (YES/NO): NO